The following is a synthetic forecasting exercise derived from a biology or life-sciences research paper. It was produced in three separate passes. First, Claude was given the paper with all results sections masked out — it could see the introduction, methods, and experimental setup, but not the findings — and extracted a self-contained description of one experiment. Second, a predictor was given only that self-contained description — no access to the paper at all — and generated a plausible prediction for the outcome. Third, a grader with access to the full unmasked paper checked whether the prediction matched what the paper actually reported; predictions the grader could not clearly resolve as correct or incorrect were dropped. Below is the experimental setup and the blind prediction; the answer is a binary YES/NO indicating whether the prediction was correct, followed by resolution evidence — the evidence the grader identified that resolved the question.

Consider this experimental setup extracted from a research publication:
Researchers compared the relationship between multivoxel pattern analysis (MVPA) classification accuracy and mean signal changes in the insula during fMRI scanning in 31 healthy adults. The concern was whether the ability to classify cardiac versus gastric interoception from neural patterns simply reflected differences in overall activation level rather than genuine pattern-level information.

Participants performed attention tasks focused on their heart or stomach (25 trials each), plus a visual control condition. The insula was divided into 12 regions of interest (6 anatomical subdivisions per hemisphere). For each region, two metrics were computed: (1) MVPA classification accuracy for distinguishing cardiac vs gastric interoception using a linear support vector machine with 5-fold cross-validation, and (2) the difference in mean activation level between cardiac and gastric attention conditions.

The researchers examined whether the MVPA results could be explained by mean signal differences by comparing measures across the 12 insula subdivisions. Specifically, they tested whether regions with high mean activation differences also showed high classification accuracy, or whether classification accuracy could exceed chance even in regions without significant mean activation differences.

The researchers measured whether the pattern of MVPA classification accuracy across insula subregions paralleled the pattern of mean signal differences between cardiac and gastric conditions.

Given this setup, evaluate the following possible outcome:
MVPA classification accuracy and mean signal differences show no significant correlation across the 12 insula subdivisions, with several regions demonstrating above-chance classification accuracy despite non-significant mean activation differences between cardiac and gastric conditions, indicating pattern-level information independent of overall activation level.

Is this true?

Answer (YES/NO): YES